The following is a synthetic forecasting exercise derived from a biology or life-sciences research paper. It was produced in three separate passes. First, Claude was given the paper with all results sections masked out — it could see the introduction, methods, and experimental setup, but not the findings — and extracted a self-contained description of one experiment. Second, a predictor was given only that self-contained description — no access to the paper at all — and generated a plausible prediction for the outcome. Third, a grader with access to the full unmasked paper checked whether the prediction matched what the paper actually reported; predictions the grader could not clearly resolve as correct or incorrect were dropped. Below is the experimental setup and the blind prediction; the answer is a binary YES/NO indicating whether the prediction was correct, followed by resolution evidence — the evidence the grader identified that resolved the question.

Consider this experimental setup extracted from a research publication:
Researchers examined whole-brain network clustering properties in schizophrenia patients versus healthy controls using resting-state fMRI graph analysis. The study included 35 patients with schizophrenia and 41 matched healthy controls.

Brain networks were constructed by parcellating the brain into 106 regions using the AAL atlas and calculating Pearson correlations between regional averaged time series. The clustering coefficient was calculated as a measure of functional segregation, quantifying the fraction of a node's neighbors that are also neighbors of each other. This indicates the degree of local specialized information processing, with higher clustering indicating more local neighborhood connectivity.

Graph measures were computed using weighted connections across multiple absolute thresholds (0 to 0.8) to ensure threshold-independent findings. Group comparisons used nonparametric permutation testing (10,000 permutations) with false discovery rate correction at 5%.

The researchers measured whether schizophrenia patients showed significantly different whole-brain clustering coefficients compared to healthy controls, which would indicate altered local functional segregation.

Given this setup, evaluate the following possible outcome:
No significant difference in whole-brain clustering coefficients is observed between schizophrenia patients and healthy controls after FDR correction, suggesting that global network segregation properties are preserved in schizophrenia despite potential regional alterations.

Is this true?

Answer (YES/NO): YES